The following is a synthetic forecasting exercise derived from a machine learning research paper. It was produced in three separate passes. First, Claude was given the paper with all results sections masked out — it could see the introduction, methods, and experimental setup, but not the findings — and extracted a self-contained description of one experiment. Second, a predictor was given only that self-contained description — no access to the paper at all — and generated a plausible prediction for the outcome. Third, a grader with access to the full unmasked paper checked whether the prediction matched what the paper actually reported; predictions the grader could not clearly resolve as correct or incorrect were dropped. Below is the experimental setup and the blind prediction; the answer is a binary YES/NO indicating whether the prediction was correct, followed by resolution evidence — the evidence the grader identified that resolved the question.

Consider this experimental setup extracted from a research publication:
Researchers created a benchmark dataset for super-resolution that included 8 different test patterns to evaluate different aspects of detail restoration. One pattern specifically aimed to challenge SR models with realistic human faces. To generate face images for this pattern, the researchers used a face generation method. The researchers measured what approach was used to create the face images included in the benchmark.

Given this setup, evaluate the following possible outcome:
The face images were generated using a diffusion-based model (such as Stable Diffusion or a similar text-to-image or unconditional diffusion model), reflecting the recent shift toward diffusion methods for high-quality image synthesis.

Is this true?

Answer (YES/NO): NO